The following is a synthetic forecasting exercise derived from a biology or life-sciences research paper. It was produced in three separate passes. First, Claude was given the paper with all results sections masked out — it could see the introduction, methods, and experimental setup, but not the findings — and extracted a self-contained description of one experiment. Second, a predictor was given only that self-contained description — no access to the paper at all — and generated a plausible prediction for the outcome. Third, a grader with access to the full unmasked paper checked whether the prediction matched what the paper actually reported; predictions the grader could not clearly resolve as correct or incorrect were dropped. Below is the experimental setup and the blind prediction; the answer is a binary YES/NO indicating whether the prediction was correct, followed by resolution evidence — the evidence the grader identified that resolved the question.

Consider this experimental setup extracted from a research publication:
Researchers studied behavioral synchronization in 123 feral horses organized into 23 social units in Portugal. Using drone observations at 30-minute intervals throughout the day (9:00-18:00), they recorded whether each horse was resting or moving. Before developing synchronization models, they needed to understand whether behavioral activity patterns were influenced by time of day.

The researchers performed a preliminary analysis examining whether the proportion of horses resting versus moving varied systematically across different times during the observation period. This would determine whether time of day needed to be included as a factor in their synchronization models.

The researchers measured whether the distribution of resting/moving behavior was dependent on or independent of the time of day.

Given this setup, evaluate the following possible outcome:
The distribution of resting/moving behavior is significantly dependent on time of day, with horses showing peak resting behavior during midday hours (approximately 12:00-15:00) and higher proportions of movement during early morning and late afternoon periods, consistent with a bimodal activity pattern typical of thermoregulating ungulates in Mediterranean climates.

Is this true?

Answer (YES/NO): NO